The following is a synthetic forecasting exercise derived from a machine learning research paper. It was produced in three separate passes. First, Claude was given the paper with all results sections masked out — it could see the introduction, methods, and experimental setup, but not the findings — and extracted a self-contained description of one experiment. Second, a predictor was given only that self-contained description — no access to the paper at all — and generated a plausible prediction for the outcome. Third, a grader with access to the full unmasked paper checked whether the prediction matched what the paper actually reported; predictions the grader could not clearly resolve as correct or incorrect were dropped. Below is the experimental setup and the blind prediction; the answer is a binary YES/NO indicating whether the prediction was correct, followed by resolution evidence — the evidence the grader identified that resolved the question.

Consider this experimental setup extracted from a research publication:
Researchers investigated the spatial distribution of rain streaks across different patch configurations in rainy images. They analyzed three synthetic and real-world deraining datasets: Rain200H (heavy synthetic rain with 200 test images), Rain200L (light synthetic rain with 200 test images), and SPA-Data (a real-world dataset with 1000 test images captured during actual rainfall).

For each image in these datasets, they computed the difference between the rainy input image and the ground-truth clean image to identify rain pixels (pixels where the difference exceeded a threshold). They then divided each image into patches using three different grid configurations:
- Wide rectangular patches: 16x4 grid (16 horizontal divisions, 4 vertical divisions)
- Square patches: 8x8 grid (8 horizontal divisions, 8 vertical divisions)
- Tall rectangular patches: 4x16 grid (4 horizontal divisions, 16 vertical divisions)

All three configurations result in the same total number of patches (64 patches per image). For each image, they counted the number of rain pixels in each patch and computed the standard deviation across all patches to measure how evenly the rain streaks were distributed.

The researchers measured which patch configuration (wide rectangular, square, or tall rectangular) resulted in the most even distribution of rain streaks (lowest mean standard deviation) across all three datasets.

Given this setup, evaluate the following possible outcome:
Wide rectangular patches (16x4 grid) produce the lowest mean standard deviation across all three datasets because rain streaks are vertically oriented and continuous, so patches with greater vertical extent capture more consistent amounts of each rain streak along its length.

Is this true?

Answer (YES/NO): NO